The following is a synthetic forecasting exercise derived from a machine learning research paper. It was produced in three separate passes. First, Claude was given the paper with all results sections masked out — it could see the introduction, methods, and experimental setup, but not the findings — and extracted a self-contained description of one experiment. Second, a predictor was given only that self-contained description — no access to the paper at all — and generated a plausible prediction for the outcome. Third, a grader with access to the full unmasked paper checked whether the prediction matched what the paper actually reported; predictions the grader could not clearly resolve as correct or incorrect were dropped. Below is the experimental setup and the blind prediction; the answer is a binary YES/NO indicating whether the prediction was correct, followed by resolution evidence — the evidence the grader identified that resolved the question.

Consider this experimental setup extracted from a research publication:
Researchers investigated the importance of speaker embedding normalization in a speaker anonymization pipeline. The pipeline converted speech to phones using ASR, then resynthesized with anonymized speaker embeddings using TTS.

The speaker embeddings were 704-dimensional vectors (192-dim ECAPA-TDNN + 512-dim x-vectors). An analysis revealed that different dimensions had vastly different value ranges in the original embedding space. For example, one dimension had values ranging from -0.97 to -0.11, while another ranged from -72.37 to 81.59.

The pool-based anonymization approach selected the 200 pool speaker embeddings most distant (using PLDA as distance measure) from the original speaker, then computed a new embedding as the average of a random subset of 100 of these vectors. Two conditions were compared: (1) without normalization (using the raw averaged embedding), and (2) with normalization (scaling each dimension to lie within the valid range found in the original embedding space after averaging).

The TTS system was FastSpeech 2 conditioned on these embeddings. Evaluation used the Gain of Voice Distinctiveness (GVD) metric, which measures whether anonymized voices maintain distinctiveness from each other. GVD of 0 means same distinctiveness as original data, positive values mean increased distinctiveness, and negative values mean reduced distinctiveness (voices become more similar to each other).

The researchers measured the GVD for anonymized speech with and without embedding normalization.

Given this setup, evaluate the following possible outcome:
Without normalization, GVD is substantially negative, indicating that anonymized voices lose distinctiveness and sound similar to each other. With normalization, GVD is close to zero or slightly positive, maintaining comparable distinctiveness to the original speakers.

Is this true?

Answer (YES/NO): YES